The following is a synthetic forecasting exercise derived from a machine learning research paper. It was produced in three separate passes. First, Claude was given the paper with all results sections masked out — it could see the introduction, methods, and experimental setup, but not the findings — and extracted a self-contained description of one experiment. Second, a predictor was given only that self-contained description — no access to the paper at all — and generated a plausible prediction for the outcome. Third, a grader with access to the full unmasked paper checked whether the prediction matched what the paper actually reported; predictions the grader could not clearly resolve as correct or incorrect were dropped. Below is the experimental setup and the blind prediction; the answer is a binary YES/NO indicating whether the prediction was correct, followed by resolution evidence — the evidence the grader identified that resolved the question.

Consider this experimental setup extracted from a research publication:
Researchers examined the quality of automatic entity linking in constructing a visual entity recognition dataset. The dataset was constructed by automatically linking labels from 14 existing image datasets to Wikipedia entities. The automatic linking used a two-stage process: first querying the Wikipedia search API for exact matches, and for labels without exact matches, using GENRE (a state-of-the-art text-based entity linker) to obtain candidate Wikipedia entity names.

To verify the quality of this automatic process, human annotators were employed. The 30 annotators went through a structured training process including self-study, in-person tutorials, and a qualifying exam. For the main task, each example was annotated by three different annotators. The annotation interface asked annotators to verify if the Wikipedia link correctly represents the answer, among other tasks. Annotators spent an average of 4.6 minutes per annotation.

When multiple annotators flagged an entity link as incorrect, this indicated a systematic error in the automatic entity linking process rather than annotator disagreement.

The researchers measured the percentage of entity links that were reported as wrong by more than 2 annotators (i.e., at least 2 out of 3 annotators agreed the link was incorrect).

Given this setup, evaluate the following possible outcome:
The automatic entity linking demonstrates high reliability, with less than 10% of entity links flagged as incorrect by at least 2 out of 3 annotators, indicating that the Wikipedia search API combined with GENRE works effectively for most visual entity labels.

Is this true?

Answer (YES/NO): YES